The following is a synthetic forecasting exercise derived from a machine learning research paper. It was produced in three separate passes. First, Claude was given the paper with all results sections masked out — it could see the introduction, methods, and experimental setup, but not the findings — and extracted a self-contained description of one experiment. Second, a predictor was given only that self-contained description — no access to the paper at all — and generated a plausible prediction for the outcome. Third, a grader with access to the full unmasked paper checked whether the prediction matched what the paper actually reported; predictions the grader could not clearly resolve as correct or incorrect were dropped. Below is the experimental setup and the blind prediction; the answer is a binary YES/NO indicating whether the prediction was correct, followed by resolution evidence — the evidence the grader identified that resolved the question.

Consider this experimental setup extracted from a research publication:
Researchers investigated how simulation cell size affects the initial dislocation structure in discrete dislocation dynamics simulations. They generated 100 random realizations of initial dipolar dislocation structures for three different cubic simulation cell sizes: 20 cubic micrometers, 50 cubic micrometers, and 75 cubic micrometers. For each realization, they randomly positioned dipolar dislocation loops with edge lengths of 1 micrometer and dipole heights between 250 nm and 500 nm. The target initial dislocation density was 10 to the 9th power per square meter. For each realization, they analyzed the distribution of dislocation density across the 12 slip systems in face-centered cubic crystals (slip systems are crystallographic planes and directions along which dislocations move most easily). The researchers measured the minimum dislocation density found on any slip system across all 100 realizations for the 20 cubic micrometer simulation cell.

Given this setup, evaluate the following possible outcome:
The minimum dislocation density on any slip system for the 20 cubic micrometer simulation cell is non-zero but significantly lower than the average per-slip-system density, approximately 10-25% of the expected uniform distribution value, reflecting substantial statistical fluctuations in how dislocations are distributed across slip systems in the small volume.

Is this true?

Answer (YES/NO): NO